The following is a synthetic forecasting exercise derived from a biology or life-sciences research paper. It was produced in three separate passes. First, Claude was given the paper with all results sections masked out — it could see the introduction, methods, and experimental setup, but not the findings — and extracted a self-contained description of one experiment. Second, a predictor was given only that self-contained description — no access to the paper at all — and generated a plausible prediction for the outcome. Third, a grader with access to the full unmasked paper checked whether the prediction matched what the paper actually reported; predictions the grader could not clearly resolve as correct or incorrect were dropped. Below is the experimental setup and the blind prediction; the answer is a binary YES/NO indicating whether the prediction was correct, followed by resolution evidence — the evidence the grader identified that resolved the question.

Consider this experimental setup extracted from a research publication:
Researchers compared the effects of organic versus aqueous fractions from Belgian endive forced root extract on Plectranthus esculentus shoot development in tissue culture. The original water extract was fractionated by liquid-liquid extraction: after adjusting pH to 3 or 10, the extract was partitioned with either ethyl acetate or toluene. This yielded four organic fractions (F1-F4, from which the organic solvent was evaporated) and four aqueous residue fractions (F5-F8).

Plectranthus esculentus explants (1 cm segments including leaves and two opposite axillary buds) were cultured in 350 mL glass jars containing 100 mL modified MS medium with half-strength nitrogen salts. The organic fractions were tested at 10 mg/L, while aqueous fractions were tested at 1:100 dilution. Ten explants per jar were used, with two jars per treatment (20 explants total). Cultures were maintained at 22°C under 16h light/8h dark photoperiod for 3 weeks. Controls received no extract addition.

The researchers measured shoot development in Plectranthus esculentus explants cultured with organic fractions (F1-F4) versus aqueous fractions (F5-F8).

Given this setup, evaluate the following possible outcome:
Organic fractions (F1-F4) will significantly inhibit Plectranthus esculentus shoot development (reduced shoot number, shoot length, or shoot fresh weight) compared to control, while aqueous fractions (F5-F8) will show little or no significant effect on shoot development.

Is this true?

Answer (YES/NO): NO